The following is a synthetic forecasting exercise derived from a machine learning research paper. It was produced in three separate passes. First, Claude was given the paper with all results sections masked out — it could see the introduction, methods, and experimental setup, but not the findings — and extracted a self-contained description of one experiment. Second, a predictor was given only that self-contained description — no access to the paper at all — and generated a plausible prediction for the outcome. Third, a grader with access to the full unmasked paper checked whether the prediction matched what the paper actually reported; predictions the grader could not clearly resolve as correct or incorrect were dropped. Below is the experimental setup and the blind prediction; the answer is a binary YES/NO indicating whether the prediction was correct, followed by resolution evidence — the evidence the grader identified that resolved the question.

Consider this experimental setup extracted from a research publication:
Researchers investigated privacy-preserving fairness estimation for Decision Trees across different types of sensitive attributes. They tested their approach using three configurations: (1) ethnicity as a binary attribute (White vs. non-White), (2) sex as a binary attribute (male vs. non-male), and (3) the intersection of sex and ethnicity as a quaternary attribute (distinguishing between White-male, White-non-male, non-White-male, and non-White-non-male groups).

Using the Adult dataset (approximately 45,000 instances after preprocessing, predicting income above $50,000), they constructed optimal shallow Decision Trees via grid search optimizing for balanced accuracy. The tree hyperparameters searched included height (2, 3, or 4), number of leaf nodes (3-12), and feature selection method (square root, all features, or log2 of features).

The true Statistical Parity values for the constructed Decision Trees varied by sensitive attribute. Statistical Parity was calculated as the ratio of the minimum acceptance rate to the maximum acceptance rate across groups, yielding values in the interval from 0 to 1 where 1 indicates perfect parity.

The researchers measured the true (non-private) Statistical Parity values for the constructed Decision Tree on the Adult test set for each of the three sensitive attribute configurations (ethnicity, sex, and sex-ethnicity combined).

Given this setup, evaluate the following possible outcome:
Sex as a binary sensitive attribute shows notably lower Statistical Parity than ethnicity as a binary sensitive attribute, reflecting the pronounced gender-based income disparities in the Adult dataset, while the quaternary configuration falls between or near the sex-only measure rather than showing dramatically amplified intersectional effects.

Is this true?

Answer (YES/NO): YES